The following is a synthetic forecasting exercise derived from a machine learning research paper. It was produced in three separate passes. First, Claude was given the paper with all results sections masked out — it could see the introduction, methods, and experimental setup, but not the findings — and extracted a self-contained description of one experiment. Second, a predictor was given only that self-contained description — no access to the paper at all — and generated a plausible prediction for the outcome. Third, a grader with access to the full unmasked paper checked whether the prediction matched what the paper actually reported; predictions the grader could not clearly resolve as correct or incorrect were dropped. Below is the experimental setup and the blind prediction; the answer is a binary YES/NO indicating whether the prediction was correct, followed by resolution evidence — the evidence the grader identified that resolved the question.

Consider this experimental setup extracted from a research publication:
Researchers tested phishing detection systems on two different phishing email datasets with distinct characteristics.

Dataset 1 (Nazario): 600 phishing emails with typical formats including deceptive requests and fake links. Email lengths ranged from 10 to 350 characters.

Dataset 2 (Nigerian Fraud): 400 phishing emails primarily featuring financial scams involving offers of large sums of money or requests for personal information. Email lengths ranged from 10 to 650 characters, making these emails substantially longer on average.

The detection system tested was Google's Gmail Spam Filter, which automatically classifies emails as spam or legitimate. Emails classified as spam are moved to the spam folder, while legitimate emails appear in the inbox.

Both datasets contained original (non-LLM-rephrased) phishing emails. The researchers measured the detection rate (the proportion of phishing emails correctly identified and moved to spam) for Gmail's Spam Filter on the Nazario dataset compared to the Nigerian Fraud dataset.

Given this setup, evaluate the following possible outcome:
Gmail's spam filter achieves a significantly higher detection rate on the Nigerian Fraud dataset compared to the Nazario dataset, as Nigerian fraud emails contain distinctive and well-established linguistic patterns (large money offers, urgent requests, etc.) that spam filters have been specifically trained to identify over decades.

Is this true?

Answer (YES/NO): NO